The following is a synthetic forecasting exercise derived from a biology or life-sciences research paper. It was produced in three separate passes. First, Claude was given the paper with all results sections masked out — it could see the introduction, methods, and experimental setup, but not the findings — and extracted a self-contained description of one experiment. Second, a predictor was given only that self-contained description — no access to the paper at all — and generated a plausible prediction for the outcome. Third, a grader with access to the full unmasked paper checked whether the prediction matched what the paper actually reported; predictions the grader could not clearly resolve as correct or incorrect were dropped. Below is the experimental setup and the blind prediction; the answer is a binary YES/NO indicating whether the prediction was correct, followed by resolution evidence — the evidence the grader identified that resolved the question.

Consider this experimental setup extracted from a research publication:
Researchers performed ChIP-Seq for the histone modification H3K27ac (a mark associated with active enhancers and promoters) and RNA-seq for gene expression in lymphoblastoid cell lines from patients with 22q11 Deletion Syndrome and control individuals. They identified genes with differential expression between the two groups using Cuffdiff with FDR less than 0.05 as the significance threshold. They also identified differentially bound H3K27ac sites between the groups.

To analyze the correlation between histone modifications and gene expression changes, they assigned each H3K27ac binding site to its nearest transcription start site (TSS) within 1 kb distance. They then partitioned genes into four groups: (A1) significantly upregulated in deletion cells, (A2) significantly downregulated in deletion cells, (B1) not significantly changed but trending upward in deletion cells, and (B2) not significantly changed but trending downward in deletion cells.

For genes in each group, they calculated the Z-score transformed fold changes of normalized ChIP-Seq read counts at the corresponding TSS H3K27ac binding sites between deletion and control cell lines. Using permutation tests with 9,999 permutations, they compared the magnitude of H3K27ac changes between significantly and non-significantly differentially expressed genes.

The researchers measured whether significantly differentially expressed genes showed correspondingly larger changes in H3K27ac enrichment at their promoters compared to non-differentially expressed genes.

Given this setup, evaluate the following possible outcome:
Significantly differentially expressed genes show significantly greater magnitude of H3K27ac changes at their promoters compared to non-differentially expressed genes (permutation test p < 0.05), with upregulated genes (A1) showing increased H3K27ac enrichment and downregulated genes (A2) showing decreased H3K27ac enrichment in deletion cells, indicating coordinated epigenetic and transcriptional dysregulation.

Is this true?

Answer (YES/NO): YES